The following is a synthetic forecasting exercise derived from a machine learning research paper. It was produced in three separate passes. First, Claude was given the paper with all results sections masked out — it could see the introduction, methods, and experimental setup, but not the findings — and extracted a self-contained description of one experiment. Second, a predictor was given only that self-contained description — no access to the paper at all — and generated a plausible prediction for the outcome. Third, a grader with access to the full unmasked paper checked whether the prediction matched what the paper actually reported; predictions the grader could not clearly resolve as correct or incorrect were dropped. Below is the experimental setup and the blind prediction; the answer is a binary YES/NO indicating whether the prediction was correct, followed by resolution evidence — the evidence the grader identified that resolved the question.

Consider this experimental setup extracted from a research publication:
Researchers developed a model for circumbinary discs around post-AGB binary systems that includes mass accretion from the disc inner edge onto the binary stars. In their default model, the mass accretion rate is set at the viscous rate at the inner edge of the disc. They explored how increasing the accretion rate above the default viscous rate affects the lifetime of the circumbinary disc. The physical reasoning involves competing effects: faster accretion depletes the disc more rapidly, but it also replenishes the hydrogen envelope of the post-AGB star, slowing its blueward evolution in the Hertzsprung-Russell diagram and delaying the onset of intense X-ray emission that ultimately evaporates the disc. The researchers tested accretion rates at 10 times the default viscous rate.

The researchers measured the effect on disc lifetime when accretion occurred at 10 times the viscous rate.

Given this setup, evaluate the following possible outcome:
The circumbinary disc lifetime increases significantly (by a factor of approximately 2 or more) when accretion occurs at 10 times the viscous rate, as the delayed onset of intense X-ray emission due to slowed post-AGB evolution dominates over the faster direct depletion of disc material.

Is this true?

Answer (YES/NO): YES